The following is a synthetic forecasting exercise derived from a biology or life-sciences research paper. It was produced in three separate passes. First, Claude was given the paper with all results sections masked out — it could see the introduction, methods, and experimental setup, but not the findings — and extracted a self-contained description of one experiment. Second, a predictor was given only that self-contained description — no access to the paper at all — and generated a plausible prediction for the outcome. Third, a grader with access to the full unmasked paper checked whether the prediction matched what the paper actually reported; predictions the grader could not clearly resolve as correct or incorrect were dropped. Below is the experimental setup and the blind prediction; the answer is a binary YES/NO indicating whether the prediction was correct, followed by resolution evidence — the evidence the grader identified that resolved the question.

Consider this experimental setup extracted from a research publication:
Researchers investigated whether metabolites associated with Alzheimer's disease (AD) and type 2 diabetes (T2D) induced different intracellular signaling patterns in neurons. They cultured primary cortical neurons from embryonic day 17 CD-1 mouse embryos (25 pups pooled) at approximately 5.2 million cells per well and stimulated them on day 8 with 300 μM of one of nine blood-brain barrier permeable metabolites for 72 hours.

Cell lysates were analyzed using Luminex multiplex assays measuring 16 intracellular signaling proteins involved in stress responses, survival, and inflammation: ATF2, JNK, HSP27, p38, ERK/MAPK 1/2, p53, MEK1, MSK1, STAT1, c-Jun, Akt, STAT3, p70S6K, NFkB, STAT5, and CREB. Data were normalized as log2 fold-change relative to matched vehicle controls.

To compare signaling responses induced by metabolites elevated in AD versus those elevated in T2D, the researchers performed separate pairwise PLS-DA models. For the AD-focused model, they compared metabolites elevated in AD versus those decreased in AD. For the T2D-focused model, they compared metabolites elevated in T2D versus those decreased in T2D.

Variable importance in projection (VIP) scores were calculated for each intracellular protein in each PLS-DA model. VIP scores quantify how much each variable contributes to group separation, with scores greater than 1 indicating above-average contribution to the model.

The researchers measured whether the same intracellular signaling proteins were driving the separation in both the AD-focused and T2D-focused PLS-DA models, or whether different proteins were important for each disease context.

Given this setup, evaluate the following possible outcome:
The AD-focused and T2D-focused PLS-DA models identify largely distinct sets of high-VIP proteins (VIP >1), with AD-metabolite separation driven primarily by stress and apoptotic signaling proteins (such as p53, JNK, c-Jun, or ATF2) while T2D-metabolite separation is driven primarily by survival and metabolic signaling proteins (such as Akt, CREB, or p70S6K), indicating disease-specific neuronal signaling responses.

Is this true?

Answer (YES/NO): NO